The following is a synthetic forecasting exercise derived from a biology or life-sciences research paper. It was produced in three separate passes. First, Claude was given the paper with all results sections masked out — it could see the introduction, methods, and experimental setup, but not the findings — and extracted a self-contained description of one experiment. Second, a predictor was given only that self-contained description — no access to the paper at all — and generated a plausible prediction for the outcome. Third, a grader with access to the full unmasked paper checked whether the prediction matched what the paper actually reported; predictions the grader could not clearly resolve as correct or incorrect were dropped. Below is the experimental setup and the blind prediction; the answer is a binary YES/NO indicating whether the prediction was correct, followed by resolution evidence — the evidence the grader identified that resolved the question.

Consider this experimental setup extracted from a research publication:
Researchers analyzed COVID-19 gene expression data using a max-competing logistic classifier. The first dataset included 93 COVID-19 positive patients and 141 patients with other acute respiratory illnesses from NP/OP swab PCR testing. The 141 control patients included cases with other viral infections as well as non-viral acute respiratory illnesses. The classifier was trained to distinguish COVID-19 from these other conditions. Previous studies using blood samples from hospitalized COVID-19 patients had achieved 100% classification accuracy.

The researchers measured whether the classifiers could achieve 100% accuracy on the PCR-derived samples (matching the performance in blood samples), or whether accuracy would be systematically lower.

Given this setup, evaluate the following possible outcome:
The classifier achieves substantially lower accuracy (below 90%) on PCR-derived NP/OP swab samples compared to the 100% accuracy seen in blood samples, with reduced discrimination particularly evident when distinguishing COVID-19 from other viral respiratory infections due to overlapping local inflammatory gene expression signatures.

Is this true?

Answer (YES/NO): NO